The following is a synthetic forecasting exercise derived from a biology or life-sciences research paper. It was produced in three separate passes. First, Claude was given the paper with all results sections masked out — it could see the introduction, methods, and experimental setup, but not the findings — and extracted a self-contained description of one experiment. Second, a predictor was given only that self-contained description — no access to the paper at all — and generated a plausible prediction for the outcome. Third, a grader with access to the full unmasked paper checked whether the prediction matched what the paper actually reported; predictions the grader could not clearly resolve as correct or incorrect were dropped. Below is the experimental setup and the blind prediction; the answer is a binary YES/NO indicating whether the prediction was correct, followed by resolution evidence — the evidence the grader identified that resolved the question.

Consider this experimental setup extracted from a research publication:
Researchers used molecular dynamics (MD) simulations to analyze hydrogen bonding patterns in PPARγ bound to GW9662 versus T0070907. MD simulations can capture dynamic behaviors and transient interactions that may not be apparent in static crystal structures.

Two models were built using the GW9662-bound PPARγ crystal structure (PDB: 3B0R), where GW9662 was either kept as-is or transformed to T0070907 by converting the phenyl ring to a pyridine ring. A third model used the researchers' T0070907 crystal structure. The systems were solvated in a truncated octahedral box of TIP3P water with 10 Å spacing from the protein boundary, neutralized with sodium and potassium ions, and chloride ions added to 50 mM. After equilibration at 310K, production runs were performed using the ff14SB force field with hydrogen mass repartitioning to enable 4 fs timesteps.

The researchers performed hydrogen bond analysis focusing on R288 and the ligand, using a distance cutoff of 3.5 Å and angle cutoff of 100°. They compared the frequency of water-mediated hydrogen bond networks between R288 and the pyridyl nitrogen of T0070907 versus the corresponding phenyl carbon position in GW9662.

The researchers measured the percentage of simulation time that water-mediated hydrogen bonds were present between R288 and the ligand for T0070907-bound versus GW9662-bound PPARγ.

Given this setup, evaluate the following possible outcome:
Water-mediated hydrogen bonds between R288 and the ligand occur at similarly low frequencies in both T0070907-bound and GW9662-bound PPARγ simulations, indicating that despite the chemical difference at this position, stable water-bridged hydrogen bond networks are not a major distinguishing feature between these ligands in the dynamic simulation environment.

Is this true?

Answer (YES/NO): NO